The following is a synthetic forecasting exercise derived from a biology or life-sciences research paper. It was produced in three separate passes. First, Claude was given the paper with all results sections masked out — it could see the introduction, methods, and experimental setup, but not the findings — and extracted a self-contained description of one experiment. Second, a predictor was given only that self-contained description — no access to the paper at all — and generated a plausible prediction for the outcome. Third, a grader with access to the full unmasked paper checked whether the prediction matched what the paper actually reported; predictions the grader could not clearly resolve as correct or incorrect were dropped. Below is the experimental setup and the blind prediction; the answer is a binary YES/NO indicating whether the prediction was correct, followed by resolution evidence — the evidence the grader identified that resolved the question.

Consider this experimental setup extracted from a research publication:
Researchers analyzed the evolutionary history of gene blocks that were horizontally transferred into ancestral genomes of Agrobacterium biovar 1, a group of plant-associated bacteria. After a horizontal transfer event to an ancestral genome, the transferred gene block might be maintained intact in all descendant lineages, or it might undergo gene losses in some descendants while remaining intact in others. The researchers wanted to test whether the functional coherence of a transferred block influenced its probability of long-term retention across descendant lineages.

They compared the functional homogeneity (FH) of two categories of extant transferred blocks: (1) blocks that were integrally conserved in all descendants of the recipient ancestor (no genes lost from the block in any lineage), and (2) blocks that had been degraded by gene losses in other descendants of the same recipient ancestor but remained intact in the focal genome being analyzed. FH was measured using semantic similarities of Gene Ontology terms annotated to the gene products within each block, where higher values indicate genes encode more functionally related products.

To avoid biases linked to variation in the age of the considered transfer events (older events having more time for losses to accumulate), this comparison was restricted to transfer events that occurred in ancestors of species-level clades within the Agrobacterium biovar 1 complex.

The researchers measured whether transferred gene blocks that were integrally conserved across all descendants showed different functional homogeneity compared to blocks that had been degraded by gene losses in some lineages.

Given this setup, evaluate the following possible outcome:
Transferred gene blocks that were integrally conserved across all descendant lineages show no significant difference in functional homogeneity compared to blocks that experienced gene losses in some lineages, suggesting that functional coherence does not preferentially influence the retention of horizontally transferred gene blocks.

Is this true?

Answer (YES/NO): NO